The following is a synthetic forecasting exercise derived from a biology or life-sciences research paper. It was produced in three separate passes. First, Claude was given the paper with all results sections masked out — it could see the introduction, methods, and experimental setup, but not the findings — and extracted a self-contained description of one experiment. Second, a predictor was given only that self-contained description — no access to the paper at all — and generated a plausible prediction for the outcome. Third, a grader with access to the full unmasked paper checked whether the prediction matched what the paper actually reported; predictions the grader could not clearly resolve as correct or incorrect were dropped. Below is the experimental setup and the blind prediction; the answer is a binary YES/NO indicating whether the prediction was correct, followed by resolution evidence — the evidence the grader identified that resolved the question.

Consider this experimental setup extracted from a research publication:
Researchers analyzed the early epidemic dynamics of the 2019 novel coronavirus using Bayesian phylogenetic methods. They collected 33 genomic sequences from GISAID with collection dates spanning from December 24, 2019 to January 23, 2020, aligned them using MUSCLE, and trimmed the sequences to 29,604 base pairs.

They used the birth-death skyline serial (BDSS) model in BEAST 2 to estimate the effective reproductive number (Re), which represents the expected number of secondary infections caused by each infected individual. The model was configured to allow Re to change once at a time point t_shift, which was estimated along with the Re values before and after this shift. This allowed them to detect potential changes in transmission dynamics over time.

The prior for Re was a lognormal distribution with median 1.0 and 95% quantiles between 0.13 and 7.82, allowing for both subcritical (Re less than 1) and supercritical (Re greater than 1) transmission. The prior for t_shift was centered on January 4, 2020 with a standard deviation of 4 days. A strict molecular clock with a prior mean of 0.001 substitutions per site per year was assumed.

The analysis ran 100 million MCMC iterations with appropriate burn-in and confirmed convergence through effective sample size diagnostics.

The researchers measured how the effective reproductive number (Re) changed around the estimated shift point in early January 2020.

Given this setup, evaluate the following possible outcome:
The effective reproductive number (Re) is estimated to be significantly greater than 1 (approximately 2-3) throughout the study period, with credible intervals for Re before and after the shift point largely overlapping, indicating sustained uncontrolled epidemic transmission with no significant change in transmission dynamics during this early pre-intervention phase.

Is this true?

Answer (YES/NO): NO